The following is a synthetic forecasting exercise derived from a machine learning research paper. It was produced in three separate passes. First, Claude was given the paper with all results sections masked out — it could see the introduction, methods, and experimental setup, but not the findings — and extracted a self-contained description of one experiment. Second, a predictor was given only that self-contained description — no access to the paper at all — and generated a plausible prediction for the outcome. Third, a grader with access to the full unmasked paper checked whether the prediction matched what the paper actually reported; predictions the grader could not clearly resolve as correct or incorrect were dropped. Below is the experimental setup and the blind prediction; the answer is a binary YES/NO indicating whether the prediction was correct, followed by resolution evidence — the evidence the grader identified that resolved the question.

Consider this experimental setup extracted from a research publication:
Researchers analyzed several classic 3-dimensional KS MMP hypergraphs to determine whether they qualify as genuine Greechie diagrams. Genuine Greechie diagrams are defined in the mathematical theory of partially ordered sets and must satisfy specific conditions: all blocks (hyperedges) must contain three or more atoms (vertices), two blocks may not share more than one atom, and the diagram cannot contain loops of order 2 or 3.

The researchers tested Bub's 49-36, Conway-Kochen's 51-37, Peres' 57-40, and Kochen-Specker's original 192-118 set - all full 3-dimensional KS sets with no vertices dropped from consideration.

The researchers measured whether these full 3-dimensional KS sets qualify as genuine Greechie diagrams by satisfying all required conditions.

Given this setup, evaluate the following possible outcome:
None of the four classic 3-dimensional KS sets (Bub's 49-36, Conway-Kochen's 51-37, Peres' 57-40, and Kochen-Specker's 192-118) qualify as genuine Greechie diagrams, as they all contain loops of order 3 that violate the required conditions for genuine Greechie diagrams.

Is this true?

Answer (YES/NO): NO